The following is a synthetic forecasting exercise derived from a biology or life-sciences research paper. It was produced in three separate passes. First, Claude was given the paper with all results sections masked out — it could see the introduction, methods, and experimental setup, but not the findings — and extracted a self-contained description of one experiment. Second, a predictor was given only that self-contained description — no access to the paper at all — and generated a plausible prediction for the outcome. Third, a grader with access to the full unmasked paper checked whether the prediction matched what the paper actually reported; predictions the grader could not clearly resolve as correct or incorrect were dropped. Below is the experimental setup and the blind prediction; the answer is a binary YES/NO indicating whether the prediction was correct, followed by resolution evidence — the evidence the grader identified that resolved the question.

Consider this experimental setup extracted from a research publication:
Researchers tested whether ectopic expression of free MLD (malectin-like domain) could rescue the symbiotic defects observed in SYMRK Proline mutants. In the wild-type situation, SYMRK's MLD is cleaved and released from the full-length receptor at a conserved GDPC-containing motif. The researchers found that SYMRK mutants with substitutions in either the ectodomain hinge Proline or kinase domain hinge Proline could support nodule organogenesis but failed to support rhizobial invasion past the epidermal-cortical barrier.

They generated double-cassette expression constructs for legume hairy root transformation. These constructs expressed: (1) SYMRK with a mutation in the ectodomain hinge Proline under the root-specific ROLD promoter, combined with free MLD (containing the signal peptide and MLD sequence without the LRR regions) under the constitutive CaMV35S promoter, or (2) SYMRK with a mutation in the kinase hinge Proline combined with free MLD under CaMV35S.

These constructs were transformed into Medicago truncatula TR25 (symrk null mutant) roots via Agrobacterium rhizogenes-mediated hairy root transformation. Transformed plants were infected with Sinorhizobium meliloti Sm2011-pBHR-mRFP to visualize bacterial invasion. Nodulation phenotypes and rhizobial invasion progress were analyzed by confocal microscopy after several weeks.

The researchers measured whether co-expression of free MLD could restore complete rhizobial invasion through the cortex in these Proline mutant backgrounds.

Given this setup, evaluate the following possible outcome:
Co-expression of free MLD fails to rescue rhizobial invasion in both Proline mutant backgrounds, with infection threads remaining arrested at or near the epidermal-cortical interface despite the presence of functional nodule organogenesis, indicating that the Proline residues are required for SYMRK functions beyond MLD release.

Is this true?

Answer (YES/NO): NO